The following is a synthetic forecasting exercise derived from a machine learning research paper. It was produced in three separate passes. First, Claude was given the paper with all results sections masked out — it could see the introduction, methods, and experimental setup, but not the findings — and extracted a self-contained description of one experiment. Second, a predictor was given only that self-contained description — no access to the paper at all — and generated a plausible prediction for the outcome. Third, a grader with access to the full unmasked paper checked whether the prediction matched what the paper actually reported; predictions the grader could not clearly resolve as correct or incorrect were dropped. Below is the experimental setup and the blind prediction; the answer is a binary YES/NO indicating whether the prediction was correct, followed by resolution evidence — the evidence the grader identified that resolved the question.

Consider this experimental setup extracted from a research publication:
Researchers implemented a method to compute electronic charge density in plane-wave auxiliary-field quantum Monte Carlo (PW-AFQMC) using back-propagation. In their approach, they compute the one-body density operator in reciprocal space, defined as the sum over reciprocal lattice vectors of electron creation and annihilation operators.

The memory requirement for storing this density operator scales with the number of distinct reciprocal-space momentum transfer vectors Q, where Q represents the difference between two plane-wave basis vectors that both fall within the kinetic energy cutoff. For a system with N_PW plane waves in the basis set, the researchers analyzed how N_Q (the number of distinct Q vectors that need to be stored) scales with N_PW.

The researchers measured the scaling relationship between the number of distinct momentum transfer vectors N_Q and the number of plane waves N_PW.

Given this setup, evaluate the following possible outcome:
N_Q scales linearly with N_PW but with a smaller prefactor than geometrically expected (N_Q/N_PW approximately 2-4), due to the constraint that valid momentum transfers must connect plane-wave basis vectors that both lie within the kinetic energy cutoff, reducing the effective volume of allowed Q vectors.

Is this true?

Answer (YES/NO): NO